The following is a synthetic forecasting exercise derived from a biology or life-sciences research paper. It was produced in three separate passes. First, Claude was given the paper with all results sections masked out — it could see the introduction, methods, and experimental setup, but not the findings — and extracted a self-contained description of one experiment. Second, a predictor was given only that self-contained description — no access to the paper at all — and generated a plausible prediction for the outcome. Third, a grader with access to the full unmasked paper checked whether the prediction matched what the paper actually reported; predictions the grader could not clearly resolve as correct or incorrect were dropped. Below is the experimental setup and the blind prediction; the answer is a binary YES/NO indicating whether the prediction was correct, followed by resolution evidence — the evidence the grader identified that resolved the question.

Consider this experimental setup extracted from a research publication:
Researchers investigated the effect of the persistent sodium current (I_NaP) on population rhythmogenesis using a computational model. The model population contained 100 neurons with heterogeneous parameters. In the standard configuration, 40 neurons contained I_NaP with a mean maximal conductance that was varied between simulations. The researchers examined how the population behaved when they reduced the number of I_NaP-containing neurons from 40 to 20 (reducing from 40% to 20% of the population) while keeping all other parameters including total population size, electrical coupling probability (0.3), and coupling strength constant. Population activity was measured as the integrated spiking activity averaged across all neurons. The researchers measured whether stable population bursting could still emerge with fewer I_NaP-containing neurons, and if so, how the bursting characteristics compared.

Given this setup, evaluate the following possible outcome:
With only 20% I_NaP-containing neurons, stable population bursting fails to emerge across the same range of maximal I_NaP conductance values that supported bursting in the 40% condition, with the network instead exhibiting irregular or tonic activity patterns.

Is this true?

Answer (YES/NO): NO